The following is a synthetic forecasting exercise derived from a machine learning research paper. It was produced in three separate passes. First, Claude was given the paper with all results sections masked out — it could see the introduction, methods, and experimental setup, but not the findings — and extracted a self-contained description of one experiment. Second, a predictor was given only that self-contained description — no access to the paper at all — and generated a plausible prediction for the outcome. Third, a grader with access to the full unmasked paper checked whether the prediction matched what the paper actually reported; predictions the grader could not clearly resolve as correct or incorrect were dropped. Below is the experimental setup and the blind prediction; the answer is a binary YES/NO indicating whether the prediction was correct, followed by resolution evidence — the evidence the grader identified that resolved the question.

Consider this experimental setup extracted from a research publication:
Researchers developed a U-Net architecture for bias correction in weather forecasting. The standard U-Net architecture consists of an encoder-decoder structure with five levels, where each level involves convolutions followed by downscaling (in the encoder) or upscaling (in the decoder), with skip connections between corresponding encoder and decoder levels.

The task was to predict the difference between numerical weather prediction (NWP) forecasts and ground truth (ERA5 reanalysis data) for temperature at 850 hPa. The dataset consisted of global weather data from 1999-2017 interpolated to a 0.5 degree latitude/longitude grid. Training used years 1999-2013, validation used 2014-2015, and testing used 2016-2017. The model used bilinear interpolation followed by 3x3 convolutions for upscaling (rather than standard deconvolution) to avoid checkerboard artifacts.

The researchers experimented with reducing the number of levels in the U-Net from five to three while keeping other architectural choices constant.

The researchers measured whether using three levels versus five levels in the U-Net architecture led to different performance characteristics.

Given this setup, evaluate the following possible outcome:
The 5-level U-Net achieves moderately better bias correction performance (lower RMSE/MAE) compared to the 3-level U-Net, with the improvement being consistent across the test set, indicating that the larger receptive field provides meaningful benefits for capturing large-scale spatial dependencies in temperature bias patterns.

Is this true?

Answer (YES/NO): NO